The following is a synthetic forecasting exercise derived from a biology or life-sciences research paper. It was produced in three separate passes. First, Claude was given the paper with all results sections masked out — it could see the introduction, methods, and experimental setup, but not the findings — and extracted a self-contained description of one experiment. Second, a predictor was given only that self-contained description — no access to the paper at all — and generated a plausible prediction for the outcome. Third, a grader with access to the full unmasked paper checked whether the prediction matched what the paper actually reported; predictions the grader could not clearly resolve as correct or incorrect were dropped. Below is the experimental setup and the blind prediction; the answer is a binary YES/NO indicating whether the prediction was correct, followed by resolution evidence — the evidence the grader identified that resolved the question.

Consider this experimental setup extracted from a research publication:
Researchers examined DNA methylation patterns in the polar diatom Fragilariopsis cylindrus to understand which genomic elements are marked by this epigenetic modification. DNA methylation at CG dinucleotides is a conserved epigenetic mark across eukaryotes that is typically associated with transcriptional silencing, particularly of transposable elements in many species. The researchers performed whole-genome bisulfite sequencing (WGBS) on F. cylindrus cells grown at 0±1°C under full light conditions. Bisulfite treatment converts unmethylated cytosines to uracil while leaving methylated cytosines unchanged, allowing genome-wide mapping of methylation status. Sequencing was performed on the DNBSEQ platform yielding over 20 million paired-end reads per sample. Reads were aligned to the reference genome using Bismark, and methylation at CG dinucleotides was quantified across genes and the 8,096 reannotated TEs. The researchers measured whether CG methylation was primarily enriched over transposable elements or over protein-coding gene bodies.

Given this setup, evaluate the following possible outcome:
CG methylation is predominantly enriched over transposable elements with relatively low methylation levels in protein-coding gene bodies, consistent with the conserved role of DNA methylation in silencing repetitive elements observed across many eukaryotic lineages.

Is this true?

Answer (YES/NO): YES